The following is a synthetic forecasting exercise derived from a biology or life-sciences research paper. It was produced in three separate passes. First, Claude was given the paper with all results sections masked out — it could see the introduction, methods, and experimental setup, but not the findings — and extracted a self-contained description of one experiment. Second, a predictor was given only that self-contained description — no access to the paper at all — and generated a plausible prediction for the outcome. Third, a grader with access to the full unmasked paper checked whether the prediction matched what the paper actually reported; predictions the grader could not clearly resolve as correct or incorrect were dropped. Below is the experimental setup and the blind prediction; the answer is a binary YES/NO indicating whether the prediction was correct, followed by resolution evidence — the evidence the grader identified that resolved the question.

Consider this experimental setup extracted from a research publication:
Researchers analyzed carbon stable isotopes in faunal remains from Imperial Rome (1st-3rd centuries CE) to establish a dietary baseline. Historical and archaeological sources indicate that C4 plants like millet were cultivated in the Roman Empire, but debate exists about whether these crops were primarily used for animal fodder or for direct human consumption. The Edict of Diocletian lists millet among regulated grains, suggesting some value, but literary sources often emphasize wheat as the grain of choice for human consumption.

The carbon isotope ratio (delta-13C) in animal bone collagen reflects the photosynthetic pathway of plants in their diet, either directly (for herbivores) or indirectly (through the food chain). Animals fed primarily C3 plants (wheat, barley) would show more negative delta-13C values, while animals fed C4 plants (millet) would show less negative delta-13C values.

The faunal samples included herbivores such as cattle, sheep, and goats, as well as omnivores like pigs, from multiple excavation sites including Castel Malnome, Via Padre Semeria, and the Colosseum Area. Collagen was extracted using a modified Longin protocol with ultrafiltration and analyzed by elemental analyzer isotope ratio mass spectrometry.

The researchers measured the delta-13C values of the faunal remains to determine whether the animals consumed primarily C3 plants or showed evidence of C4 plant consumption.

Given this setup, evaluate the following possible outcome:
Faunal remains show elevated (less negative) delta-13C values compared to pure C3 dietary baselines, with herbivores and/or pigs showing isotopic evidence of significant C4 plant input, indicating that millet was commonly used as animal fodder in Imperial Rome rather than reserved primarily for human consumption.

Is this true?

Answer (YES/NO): NO